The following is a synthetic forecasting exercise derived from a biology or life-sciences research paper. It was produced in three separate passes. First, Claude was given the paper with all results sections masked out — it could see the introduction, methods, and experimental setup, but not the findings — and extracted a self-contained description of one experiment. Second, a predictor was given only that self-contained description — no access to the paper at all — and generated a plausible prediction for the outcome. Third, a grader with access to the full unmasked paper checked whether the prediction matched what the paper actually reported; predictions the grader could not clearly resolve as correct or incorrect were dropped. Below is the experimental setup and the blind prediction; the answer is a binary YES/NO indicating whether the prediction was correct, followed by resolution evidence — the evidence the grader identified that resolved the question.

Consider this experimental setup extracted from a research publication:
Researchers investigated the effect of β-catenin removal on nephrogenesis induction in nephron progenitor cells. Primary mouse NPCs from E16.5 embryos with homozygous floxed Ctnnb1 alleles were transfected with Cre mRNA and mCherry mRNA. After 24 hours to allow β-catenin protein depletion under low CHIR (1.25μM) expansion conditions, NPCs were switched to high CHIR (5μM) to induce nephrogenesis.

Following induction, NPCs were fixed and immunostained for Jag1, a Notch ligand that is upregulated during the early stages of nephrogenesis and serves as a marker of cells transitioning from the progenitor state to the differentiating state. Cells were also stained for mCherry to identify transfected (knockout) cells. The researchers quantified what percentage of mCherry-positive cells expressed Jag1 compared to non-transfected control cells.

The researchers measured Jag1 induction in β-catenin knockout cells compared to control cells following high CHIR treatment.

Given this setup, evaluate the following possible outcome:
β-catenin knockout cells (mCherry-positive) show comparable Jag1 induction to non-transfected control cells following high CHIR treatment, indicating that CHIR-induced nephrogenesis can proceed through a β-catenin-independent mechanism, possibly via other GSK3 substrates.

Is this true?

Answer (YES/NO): NO